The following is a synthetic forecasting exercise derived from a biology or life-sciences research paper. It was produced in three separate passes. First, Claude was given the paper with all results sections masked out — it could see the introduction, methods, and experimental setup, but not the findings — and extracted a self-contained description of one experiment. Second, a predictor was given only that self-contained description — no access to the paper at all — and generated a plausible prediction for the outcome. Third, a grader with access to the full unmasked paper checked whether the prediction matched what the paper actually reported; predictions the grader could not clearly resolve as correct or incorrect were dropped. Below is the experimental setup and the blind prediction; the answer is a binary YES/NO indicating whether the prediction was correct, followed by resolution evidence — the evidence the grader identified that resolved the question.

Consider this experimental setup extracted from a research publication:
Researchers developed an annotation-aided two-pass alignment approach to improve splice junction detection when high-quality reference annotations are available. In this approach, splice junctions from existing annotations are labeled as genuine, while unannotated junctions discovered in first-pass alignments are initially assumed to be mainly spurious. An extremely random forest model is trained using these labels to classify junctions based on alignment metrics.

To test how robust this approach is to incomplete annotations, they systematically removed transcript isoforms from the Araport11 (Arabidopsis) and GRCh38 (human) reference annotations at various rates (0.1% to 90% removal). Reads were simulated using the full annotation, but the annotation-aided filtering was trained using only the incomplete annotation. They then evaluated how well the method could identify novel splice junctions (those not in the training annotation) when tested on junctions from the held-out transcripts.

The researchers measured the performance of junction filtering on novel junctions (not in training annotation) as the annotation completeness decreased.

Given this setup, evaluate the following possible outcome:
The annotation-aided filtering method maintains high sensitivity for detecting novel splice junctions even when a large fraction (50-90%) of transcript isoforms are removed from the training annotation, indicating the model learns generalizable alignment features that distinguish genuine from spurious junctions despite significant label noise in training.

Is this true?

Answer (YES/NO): NO